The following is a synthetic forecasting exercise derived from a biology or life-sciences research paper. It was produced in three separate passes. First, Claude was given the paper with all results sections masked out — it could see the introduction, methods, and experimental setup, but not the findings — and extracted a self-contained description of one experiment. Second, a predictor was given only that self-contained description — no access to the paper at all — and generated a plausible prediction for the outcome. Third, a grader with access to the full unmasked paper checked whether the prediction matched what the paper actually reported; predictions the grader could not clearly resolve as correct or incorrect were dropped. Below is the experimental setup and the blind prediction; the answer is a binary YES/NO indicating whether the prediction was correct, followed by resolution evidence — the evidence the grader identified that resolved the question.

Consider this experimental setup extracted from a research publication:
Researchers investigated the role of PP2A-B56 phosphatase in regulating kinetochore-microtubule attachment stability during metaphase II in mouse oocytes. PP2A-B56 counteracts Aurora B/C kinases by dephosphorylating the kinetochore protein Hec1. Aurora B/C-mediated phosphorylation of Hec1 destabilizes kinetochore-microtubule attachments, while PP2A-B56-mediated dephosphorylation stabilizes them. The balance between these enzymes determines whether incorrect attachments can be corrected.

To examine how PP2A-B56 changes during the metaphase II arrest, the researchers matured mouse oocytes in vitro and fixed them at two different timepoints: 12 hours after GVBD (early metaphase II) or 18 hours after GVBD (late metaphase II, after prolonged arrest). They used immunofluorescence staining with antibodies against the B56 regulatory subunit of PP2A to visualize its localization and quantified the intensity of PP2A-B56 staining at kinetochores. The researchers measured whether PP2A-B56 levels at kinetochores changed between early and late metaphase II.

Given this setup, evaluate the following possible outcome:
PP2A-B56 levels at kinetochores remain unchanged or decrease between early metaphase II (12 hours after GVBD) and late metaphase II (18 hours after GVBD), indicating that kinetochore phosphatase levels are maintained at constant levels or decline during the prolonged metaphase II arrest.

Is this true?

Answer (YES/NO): NO